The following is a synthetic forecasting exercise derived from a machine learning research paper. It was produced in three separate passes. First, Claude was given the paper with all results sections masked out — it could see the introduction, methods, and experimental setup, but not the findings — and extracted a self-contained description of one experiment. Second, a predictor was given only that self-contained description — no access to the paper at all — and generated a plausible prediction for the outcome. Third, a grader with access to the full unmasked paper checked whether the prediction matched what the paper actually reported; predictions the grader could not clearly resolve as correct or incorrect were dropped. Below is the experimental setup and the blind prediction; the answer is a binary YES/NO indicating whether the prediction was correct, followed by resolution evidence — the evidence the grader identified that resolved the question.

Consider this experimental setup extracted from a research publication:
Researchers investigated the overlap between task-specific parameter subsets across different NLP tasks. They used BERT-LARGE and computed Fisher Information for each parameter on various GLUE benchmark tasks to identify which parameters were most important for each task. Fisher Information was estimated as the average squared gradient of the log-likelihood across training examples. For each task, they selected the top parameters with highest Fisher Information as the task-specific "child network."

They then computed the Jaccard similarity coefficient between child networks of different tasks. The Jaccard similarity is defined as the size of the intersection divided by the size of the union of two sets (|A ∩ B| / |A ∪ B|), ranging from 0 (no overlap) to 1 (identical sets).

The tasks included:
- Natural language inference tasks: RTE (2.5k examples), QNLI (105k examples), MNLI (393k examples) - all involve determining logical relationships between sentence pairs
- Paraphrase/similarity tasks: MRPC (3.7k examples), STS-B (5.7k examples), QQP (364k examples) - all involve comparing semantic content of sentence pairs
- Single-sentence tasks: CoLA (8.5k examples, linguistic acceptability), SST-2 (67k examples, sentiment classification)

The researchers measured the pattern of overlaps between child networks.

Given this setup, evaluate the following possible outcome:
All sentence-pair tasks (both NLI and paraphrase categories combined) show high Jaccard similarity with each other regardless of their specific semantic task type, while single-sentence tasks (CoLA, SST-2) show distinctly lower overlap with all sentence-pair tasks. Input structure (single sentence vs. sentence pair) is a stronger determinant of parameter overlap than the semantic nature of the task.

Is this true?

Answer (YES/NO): NO